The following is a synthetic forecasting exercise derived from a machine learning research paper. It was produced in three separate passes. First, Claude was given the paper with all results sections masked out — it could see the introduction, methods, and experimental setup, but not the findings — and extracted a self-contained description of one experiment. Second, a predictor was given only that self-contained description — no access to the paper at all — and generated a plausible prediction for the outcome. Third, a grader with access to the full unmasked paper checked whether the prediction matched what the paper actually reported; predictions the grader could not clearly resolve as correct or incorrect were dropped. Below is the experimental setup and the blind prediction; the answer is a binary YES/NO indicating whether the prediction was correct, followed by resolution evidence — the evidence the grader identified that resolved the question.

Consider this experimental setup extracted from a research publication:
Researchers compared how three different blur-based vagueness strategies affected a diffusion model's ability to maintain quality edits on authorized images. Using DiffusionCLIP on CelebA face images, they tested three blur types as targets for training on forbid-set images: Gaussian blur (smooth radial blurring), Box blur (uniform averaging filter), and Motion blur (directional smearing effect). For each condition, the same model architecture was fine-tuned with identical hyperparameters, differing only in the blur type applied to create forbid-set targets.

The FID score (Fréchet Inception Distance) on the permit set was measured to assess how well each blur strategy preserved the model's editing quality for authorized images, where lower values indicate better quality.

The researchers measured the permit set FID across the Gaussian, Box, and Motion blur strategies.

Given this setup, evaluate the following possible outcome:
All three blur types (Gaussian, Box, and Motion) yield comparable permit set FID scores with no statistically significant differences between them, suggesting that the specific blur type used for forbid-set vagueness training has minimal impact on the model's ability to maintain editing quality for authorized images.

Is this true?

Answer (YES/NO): NO